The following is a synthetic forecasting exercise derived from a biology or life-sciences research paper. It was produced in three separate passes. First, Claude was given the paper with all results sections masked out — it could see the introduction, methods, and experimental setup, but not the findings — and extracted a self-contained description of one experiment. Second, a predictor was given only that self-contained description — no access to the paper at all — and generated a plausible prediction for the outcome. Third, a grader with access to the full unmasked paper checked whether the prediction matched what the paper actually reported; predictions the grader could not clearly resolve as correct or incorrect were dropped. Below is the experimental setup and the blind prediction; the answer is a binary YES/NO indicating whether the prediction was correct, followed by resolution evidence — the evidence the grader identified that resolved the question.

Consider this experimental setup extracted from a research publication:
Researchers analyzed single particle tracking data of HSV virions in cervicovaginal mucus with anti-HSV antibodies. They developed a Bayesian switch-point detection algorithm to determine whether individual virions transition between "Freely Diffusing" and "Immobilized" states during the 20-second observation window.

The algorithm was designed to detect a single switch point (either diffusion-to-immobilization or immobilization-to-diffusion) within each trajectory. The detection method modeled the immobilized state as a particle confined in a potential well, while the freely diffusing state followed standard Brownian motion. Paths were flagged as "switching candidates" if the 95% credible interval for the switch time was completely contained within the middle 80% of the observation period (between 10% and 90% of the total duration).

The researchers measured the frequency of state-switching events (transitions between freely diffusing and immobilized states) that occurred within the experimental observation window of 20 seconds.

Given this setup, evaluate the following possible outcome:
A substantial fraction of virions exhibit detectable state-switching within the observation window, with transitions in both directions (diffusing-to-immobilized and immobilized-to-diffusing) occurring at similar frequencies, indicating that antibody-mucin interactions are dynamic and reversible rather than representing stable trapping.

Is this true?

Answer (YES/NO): NO